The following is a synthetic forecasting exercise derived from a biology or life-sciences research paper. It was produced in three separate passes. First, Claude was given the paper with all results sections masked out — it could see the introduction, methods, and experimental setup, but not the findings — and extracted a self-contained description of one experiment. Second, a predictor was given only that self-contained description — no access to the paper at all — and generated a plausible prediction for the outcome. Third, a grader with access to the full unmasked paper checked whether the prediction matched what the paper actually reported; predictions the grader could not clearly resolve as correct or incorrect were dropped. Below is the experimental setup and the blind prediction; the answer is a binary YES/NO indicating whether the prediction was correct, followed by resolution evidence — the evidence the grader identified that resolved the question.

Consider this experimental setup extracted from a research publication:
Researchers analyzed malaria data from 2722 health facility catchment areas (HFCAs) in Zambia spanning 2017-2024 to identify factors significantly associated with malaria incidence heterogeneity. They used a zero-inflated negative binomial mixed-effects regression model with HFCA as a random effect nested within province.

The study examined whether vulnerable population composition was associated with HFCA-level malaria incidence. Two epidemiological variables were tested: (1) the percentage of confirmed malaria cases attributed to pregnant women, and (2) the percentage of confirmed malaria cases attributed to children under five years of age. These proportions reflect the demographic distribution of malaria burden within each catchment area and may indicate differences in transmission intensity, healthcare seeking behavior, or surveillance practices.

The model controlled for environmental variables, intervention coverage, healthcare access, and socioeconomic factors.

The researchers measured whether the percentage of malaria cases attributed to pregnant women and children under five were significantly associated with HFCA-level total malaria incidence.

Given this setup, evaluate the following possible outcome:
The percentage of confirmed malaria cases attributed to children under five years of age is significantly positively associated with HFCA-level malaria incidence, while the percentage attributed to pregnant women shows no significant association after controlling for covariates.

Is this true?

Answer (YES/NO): NO